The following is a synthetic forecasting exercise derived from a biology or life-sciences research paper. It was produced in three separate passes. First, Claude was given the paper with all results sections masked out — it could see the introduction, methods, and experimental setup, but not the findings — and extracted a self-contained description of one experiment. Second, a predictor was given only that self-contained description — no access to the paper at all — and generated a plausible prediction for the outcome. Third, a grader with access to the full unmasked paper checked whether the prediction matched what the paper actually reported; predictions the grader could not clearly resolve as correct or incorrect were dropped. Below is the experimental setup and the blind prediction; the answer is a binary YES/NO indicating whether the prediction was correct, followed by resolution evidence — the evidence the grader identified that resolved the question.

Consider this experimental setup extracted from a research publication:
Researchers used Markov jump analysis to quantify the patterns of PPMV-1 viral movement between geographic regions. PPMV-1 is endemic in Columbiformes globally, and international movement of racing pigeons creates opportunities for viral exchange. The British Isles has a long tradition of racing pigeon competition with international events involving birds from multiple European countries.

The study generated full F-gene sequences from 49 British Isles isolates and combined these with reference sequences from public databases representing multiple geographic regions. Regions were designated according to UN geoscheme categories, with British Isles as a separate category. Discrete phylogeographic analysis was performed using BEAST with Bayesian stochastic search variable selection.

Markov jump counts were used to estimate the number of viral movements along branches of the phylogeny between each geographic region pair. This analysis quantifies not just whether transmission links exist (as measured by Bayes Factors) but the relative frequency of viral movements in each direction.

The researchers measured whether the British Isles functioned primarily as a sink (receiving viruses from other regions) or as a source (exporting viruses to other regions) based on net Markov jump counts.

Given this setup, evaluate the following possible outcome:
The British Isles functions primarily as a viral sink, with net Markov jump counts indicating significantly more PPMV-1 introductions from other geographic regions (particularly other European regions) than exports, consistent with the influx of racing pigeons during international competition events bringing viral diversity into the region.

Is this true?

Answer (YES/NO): YES